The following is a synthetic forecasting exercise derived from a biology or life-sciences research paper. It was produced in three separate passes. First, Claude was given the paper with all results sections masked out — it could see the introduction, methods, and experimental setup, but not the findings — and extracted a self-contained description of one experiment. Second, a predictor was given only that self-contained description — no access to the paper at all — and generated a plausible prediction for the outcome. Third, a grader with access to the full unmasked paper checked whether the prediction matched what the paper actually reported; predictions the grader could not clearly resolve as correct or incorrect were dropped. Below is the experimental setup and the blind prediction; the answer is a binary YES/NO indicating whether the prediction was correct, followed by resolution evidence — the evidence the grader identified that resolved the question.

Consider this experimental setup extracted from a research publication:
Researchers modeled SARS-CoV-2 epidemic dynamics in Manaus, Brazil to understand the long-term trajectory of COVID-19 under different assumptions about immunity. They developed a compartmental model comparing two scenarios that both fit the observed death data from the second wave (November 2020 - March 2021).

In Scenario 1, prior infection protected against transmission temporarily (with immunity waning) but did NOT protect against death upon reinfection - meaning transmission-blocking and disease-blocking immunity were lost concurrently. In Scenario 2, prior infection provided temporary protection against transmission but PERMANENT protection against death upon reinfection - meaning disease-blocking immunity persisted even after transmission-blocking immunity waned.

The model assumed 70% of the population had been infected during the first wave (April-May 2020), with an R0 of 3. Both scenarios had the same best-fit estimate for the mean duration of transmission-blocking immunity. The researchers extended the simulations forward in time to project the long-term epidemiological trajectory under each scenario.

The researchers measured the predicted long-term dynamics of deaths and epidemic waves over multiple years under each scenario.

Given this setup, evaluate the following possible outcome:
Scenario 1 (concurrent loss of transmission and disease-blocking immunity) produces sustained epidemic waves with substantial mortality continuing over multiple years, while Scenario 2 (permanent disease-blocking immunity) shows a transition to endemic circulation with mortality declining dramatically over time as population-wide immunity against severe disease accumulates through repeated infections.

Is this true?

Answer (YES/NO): YES